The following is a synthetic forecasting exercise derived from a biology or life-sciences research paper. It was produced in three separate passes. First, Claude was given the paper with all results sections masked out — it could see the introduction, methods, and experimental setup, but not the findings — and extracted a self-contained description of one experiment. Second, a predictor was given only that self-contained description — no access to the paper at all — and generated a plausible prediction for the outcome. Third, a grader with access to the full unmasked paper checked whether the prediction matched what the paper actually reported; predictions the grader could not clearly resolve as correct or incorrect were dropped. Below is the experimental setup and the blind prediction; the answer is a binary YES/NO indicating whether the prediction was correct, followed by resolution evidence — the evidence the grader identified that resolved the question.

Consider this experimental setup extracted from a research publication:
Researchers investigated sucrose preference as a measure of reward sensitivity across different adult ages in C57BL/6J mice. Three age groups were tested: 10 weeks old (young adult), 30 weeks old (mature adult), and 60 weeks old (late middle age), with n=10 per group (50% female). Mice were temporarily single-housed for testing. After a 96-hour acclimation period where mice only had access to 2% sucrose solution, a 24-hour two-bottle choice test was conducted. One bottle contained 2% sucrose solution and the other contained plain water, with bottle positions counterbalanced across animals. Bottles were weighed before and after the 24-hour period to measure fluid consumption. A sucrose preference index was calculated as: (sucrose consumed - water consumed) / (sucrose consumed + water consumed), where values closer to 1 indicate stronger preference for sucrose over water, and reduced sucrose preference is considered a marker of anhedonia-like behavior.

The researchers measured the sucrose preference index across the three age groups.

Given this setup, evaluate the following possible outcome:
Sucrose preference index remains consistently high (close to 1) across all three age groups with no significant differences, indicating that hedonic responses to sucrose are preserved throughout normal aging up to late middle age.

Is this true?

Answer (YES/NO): YES